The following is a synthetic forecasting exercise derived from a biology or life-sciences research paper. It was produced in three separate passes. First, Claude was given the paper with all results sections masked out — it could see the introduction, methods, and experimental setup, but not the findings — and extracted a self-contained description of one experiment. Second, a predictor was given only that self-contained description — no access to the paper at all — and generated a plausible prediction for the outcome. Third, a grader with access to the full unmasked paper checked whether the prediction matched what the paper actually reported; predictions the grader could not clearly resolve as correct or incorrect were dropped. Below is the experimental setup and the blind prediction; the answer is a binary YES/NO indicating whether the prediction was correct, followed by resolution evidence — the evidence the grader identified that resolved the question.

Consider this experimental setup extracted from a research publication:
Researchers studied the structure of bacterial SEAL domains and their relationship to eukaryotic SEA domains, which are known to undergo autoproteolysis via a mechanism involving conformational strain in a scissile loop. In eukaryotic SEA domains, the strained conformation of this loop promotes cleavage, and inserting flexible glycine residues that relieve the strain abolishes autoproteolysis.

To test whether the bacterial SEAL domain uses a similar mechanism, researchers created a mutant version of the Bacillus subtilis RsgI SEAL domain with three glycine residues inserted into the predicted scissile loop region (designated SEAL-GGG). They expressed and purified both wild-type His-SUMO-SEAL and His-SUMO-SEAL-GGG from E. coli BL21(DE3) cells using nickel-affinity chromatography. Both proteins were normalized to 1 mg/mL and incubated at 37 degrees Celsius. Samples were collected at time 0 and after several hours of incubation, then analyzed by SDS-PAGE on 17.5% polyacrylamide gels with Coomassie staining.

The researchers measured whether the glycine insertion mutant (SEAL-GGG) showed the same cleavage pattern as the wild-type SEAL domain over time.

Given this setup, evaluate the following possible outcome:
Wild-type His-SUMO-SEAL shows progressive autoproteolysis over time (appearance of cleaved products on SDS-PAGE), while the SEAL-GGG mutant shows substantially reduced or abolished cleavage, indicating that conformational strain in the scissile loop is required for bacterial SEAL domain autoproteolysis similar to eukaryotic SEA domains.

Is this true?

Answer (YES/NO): YES